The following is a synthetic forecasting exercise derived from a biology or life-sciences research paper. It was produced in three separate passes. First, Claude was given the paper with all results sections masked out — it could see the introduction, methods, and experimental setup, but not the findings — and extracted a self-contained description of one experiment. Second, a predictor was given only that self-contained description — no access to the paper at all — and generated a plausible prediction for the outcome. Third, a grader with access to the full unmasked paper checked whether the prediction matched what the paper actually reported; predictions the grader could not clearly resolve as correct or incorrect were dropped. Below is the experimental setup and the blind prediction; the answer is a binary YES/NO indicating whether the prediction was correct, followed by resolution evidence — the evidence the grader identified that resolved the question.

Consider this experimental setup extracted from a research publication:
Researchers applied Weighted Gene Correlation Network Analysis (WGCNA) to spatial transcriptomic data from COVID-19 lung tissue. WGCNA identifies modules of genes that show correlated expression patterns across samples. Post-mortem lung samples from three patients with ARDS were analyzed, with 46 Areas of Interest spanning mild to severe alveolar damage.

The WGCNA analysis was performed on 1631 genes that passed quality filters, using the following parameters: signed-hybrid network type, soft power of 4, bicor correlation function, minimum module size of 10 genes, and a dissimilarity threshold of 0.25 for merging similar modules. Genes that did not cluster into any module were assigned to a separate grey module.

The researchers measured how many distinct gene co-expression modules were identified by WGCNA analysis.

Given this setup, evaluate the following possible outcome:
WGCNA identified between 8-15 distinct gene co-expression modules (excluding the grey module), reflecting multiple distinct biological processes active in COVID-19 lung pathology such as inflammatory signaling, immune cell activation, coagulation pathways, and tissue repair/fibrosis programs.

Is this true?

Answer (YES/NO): NO